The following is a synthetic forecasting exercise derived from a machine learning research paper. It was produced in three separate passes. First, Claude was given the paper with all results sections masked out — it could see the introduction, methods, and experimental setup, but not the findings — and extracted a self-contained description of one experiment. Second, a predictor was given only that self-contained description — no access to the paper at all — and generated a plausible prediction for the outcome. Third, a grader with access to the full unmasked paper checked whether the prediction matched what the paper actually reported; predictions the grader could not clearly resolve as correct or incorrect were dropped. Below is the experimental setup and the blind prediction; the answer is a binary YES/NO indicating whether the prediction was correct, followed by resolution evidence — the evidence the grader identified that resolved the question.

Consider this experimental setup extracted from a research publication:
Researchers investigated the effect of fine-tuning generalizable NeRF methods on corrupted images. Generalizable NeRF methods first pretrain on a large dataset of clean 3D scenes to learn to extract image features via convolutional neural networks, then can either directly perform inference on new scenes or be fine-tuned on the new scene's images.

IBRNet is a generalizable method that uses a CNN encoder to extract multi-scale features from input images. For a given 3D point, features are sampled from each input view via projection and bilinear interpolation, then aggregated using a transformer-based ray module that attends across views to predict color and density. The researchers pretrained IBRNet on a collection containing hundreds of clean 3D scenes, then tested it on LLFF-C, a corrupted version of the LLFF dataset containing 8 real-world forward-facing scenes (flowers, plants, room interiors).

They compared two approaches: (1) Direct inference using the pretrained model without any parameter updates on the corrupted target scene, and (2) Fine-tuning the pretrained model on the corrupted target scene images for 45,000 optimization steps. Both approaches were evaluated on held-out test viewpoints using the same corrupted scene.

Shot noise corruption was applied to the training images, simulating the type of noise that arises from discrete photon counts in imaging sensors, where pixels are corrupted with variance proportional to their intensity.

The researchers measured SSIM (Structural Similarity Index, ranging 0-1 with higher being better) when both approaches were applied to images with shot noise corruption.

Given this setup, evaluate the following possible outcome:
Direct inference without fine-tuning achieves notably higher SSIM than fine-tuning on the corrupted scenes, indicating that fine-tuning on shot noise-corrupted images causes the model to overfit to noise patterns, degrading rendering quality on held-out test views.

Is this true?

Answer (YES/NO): NO